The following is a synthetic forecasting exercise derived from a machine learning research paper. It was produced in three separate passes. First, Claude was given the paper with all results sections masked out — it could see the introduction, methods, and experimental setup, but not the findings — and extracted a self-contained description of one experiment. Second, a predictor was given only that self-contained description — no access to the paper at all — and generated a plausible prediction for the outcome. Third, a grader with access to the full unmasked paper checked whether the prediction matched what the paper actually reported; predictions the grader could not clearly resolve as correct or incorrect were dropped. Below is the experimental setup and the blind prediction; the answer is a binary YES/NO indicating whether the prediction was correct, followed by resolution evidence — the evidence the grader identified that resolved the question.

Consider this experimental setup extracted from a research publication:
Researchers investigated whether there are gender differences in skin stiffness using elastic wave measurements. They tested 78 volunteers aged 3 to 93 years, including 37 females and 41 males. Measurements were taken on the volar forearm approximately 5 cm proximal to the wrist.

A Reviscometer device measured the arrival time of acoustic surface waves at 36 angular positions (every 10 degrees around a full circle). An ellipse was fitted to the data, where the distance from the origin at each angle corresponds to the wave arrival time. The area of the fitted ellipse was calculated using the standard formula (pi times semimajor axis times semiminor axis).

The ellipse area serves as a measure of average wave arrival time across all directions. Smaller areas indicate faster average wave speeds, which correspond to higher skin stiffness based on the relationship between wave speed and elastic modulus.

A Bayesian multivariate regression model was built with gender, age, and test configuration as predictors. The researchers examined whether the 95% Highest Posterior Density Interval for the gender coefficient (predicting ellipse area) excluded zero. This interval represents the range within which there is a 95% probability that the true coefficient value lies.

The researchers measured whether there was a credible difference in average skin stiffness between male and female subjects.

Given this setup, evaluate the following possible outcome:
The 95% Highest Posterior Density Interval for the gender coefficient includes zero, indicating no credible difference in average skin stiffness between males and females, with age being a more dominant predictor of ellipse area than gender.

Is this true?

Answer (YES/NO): NO